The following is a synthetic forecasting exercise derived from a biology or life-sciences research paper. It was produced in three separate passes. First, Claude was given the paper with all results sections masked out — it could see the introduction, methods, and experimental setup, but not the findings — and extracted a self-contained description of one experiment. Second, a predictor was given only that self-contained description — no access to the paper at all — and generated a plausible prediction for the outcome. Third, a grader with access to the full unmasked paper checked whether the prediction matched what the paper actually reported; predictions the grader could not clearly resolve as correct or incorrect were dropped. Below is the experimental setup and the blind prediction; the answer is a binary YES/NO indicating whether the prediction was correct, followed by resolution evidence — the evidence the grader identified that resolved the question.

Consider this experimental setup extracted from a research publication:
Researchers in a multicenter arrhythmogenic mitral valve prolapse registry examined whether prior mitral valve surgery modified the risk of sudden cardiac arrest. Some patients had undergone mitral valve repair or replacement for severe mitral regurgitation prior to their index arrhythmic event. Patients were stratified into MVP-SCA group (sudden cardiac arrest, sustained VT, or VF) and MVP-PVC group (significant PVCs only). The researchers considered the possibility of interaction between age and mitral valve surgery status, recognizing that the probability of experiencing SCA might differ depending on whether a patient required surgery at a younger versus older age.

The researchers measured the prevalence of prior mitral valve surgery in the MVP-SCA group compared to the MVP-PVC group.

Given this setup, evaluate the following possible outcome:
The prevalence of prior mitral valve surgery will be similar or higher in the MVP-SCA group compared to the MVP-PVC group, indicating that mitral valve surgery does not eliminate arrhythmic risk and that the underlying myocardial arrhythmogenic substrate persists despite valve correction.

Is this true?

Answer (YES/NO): NO